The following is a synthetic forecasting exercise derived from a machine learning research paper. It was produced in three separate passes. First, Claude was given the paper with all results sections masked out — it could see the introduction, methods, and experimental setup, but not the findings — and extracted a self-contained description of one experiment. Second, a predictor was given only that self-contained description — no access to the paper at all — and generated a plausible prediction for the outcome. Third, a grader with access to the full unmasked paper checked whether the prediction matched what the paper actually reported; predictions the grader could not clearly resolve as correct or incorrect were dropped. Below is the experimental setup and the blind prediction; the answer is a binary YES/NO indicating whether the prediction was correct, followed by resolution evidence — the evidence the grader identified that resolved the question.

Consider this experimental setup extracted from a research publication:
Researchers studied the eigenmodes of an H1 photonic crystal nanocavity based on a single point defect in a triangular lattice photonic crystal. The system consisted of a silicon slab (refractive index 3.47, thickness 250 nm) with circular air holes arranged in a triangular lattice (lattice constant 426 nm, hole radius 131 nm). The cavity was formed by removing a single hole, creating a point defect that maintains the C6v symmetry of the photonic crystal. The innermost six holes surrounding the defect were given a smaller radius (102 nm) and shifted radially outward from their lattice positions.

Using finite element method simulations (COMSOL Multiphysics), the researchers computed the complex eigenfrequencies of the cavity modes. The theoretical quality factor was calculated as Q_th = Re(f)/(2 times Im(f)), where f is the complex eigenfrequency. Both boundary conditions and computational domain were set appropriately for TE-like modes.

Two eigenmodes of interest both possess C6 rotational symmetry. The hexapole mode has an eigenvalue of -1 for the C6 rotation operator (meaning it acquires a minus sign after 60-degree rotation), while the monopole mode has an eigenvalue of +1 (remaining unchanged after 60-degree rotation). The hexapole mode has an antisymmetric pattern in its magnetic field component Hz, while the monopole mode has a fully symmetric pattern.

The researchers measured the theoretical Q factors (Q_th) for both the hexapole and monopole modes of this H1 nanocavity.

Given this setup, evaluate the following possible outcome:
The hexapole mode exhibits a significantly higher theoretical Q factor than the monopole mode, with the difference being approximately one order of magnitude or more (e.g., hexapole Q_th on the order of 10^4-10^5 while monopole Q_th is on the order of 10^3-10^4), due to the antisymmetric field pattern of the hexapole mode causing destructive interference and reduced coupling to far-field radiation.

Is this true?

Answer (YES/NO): NO